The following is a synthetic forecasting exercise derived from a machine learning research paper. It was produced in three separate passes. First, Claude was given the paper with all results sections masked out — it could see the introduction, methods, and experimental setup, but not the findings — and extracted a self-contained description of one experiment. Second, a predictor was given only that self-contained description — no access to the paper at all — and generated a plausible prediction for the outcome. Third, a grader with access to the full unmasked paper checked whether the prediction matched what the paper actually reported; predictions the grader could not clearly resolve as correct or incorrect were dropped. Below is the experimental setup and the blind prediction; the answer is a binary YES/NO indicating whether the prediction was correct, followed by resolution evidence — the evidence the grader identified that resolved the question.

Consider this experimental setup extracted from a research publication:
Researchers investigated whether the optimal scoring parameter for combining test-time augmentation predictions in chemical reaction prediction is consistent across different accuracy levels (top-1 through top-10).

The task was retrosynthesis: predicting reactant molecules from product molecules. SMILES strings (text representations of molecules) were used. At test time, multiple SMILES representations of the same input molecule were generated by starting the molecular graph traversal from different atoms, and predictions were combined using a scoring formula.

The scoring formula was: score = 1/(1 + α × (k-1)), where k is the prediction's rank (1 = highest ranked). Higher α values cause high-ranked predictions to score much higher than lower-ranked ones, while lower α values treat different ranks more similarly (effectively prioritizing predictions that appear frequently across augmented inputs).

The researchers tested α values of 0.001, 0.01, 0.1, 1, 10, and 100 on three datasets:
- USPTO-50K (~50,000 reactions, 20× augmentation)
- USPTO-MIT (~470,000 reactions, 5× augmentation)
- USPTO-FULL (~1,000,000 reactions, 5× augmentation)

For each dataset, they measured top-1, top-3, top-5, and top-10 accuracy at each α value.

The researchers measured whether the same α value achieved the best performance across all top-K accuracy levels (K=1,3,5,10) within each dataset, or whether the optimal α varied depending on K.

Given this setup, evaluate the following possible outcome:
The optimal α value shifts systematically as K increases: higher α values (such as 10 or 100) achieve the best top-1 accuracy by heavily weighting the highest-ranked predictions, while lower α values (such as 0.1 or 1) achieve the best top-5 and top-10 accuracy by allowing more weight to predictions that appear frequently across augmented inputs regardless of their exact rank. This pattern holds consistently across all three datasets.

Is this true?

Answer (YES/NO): NO